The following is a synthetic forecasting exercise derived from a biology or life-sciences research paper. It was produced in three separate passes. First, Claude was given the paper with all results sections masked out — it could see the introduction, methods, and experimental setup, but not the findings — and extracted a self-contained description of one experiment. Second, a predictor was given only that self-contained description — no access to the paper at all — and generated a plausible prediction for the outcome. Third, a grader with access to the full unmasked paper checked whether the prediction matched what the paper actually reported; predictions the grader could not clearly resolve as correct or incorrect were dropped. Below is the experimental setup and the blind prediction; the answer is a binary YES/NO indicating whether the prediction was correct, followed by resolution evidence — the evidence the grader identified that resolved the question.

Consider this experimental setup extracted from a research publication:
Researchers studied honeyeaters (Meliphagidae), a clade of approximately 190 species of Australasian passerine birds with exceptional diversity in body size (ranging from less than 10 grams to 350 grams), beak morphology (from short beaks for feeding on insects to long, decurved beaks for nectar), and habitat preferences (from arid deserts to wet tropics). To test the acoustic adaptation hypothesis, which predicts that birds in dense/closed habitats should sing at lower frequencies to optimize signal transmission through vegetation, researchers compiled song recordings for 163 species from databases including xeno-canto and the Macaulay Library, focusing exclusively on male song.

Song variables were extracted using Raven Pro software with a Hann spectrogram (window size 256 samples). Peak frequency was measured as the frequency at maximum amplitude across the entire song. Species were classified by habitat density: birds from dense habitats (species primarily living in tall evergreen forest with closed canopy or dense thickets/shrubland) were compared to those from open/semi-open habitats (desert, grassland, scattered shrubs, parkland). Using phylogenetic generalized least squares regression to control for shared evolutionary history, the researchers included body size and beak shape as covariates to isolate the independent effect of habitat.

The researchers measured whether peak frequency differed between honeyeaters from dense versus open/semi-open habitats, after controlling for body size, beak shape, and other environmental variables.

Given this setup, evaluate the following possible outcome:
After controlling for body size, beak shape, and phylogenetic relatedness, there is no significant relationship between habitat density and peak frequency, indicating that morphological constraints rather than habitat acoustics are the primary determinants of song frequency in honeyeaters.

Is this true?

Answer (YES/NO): YES